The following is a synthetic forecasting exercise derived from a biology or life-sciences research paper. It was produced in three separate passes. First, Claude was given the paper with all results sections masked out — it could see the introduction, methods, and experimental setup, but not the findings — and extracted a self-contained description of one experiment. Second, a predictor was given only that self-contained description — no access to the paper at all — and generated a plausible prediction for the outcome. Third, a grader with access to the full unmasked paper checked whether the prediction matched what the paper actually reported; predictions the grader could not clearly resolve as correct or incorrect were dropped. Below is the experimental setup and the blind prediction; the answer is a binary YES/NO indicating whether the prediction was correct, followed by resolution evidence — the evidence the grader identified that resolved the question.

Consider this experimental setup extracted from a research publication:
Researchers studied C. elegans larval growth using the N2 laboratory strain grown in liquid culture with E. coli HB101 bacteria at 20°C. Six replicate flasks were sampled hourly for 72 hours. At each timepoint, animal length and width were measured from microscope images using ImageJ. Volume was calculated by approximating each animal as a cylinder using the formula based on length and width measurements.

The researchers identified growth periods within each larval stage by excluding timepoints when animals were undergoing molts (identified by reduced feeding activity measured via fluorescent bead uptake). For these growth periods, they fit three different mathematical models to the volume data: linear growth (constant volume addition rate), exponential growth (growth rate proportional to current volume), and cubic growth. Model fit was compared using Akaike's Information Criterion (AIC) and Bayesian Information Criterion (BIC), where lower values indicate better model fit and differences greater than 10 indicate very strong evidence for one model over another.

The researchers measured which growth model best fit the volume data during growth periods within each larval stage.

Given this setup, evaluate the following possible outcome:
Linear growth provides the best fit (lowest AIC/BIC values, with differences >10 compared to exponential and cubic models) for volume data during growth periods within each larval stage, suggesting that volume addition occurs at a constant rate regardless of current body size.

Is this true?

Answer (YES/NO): NO